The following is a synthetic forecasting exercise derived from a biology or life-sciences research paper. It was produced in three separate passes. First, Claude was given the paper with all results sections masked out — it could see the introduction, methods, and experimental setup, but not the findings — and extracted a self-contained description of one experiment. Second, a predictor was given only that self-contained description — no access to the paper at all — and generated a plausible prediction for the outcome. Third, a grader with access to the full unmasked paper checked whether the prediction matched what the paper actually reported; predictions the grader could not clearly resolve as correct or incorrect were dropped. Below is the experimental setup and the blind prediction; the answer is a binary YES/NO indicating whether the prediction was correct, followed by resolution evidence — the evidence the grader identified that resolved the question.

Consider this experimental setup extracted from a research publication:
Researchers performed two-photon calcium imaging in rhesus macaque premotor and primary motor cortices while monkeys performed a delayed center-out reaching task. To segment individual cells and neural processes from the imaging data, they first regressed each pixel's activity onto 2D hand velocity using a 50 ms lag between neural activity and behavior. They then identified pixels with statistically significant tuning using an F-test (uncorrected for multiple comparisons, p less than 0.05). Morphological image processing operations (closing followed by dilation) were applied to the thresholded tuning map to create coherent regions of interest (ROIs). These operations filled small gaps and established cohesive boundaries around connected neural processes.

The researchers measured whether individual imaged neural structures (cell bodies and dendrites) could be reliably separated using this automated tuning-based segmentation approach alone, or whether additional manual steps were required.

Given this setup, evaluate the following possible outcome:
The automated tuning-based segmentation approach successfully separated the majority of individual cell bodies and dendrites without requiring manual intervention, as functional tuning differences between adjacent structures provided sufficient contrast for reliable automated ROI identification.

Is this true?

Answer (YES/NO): NO